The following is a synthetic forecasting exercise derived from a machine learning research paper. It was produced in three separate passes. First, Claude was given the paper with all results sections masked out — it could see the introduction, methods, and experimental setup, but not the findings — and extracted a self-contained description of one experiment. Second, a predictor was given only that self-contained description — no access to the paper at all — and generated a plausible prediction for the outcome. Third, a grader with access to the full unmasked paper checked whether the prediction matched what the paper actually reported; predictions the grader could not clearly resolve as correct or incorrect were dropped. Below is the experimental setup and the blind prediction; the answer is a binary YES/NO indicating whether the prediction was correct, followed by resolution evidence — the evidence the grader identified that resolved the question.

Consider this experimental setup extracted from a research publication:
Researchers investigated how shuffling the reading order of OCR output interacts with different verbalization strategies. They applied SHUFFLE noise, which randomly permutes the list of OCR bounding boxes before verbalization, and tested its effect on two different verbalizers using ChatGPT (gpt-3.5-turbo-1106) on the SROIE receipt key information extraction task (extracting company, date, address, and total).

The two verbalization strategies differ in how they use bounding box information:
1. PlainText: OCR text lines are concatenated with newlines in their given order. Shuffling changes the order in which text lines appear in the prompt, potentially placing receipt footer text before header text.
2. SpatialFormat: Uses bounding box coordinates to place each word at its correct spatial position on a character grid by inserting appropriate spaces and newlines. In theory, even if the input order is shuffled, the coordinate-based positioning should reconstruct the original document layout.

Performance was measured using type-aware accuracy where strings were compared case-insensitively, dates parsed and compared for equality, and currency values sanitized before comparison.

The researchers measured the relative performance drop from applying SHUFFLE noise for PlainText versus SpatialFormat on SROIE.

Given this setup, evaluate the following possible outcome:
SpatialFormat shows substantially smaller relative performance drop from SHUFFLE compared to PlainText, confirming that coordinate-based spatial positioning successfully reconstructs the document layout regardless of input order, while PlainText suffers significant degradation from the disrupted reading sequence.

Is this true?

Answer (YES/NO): YES